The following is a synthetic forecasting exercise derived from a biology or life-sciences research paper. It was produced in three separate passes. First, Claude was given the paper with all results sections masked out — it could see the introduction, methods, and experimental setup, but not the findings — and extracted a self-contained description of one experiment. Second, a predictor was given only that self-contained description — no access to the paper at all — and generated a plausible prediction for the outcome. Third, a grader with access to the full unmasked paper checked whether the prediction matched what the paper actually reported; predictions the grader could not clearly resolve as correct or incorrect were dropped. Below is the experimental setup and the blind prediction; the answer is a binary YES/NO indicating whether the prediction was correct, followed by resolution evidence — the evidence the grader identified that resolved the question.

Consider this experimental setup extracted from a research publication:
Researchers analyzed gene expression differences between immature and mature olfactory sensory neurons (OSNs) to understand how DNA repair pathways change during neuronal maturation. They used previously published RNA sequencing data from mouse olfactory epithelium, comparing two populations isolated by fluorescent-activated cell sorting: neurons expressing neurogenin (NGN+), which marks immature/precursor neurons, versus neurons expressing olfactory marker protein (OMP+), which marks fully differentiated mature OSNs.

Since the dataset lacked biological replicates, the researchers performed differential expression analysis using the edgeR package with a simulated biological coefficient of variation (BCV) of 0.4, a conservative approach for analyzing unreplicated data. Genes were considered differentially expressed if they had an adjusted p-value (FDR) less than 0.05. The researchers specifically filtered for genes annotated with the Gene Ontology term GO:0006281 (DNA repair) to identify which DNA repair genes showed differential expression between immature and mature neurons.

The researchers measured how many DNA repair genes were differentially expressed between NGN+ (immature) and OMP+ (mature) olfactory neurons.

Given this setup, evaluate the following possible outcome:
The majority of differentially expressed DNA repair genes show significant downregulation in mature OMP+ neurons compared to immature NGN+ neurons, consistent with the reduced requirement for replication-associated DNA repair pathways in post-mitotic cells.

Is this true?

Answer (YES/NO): YES